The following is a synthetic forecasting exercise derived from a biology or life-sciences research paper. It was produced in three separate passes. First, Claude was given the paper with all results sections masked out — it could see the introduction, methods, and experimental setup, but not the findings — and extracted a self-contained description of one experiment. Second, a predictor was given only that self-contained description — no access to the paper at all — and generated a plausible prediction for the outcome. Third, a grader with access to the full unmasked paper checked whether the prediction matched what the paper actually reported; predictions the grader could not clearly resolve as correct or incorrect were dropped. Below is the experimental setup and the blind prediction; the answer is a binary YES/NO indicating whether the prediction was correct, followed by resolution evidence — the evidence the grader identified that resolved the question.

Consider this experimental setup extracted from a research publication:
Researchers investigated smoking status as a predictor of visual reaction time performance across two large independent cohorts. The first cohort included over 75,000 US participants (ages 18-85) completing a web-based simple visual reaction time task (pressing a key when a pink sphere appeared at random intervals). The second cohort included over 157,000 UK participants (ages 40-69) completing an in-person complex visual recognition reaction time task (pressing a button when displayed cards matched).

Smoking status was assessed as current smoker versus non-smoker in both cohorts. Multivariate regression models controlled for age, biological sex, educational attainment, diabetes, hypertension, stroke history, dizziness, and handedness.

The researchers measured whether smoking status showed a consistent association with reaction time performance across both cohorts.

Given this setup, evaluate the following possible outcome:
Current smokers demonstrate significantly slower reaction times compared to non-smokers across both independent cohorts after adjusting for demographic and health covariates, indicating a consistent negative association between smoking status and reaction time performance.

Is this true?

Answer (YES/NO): NO